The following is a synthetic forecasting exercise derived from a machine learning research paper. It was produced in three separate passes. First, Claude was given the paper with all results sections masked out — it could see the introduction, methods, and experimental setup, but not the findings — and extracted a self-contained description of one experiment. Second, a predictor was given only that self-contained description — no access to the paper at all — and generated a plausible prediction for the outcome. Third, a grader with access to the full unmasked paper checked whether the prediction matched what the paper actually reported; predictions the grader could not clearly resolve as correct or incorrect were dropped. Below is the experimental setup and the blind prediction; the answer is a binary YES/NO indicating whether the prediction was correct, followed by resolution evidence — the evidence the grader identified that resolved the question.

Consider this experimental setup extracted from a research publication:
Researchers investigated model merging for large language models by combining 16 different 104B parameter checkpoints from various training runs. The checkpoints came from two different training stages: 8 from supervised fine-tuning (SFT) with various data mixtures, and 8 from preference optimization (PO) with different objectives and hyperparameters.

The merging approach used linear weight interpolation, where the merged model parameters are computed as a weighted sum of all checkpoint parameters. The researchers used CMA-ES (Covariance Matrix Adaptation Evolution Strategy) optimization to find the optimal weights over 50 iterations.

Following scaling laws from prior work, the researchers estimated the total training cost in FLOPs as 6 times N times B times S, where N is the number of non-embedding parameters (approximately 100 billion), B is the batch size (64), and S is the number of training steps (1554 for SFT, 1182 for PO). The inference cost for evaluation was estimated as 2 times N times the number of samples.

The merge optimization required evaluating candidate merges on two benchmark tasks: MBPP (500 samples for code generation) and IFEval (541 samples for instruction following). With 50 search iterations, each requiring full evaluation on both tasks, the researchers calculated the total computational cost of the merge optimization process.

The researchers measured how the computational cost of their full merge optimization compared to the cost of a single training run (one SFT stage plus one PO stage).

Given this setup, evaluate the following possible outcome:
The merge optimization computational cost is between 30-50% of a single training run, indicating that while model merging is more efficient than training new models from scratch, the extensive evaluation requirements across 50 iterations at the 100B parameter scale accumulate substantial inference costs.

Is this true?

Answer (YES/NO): NO